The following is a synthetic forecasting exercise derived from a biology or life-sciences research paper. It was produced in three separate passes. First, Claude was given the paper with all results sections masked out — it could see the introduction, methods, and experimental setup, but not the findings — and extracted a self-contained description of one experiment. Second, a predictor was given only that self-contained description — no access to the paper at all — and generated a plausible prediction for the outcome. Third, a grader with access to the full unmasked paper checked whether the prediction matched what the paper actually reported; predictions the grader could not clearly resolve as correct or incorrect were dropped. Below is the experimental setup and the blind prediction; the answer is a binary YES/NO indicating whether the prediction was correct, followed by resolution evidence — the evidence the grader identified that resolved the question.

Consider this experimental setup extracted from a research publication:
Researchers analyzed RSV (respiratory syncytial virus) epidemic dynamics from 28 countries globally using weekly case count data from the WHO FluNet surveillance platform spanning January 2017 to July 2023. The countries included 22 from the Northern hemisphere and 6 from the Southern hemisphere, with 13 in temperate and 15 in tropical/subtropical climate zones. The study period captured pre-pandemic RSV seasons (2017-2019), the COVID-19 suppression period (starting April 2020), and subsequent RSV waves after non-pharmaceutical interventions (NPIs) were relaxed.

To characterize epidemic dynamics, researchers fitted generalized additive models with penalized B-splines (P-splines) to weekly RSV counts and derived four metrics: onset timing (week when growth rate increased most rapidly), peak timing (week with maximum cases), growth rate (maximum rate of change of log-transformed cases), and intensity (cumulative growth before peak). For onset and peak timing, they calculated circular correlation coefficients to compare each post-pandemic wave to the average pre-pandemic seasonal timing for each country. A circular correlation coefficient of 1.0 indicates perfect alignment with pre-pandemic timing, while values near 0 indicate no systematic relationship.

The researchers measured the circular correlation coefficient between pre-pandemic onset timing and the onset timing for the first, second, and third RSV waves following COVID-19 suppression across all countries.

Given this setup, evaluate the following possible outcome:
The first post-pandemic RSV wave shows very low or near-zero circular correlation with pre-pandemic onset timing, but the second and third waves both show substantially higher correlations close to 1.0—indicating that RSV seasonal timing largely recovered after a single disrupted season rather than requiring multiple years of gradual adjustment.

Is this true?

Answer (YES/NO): NO